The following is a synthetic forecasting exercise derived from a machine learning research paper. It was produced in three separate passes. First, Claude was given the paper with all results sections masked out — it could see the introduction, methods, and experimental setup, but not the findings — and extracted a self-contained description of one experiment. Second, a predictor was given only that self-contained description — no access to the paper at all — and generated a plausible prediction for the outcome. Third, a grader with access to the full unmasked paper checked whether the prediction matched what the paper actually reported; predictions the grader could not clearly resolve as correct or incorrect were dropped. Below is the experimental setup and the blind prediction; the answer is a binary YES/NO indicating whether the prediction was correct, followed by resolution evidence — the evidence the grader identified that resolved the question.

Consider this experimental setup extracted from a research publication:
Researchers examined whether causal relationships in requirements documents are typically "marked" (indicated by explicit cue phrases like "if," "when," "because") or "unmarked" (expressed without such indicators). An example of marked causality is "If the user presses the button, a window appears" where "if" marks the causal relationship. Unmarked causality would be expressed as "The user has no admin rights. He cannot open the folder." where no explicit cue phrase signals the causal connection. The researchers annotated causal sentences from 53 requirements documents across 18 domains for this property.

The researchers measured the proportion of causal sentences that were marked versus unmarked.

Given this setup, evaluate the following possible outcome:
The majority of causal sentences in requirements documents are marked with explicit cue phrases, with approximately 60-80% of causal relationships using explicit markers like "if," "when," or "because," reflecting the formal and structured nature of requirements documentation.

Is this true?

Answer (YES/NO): NO